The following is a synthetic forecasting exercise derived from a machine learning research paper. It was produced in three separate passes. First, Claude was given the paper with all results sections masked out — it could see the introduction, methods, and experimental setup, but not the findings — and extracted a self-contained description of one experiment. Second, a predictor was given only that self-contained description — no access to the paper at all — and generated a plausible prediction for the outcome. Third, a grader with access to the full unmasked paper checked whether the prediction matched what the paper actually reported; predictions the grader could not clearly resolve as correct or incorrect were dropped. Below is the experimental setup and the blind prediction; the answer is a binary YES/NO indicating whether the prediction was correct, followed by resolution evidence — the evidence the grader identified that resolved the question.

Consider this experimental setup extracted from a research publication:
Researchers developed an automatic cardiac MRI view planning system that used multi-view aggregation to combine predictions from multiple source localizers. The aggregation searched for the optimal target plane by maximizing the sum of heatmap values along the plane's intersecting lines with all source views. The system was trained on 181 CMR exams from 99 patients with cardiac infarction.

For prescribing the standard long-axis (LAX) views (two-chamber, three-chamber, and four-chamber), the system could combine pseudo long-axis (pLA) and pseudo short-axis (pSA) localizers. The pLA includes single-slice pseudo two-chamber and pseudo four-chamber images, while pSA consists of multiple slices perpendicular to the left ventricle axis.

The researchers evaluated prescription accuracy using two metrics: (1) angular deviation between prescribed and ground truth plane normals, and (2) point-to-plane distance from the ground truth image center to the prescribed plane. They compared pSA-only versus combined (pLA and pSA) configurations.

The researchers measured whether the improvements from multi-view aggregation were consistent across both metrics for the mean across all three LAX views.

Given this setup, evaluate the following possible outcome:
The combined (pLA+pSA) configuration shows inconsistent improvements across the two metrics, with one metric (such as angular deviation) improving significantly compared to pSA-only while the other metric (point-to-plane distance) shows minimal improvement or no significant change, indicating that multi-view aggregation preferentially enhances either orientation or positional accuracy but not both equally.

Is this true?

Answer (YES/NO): NO